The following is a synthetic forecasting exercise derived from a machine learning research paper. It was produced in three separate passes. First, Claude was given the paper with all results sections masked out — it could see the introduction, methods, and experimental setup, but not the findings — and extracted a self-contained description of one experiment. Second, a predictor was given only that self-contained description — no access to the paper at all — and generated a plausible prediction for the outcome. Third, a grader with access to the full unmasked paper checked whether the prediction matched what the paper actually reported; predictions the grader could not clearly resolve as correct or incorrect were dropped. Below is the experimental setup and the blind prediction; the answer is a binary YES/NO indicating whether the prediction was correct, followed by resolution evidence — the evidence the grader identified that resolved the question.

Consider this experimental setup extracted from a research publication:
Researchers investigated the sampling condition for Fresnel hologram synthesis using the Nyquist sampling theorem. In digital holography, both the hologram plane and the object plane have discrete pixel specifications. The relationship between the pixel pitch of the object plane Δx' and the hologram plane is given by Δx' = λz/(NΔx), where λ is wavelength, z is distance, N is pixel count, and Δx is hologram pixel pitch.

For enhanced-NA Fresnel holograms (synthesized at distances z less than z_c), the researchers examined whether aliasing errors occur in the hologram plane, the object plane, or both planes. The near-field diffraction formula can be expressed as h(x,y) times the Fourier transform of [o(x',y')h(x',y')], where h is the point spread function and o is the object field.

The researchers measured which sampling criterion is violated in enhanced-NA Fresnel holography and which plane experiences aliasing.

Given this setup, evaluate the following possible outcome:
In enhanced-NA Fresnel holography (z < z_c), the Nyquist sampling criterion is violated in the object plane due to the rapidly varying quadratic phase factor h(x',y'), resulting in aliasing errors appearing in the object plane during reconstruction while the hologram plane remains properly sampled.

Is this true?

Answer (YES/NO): NO